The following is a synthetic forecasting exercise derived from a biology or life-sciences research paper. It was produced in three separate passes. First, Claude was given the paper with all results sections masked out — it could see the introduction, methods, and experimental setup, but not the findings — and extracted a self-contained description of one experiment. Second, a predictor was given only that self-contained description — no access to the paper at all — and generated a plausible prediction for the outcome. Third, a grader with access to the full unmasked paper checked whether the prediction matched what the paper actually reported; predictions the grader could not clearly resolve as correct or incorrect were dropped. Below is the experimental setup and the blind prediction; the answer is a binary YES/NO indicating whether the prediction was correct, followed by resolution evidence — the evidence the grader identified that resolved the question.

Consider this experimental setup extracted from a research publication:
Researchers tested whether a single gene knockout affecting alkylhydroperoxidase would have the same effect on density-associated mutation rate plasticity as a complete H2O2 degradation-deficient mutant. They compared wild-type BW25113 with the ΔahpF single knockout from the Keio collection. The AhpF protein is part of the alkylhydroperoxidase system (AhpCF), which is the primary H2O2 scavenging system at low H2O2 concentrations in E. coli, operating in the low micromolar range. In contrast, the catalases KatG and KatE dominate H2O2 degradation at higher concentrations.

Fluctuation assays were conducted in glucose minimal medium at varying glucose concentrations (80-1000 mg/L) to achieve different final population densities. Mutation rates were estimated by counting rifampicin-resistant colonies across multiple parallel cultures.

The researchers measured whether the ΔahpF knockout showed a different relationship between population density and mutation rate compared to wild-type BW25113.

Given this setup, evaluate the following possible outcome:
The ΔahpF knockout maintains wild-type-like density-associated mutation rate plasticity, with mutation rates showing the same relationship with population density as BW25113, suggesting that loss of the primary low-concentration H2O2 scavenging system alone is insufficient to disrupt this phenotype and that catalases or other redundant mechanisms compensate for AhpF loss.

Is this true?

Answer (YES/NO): NO